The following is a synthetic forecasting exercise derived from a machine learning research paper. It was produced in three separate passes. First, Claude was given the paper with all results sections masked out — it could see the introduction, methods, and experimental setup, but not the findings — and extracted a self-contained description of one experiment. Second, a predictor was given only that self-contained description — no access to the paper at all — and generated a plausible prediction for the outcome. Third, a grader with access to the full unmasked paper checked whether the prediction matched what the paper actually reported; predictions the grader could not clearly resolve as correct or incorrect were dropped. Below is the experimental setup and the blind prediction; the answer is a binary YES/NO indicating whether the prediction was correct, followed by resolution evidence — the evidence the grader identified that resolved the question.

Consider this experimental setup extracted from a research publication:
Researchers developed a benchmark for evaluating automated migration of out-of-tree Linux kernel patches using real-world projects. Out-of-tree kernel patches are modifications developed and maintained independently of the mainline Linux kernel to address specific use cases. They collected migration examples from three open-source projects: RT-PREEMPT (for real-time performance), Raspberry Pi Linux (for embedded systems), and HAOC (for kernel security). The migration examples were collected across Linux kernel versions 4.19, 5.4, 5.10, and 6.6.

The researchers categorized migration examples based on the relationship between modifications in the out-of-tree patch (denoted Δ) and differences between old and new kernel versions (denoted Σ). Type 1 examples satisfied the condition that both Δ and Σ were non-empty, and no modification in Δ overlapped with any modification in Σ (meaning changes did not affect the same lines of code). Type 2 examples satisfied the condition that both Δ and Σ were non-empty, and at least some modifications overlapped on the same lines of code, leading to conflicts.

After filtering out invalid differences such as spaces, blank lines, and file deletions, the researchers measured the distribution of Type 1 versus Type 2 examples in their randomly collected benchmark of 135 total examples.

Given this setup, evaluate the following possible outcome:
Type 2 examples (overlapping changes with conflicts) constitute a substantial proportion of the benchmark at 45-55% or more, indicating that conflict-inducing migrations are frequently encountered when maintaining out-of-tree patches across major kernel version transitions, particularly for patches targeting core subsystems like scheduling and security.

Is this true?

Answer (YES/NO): NO